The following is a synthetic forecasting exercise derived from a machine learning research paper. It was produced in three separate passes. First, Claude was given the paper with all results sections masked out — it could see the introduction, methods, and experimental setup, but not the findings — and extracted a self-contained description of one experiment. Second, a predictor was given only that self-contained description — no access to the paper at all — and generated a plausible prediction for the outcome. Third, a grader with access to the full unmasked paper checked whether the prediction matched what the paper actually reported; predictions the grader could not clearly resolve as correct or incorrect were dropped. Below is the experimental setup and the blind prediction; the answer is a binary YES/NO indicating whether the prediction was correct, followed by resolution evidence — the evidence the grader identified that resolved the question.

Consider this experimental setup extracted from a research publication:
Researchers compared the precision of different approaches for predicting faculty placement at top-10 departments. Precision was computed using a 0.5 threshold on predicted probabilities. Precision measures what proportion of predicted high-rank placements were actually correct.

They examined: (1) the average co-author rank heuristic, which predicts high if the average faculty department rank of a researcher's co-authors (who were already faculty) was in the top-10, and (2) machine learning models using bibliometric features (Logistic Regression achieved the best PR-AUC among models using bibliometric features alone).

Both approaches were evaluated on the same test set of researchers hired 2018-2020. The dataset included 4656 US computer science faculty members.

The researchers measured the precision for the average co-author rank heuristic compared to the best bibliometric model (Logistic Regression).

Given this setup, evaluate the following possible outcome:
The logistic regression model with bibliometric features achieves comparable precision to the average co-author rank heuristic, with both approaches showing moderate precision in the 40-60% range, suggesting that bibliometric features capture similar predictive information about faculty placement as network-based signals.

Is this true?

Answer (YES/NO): NO